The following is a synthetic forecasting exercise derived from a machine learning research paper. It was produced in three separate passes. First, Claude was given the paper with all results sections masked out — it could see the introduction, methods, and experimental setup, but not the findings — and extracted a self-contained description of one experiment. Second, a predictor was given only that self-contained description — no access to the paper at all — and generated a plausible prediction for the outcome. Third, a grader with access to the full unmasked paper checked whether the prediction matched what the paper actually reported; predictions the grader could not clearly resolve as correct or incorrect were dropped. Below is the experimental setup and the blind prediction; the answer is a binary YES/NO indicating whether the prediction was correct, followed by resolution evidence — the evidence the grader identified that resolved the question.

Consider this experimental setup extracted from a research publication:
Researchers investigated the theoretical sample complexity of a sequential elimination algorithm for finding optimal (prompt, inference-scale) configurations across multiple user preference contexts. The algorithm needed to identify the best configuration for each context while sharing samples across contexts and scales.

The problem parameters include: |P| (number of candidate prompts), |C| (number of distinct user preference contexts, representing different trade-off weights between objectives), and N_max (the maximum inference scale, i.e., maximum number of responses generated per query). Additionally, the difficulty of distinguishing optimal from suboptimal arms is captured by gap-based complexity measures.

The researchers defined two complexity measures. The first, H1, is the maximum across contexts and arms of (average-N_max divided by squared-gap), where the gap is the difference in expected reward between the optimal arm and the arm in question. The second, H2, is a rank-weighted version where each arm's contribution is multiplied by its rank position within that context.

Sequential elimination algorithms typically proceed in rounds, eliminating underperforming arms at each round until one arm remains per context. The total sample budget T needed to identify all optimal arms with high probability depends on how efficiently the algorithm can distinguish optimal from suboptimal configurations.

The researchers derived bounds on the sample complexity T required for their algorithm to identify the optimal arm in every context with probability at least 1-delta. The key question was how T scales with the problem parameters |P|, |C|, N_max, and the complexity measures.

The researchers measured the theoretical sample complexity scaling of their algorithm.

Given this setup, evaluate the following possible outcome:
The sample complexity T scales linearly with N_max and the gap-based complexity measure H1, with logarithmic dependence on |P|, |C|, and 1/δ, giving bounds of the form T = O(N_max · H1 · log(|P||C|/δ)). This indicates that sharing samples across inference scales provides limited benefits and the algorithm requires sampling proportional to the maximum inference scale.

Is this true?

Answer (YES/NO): NO